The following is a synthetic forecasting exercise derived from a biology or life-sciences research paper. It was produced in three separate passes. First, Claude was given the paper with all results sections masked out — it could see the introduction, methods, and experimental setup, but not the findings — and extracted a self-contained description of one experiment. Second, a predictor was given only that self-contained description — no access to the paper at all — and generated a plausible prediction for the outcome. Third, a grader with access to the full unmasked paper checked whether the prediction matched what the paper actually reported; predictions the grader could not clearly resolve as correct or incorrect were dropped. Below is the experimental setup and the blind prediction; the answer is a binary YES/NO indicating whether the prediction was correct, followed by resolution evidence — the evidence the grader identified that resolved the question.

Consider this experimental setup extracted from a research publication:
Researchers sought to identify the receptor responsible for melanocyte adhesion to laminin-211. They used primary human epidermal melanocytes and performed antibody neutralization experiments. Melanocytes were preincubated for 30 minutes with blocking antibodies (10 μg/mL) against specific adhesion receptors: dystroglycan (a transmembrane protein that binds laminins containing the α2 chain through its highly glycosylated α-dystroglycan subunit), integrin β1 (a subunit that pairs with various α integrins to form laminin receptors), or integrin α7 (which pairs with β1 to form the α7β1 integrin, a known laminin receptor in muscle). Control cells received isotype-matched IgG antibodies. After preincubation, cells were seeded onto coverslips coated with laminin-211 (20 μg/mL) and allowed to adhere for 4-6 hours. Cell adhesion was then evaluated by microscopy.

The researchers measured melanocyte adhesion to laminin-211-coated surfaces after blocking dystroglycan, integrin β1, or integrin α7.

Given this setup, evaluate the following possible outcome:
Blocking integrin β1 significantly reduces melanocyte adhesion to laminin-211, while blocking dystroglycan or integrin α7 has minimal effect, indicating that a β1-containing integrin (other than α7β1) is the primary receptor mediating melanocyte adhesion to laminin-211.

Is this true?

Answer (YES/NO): NO